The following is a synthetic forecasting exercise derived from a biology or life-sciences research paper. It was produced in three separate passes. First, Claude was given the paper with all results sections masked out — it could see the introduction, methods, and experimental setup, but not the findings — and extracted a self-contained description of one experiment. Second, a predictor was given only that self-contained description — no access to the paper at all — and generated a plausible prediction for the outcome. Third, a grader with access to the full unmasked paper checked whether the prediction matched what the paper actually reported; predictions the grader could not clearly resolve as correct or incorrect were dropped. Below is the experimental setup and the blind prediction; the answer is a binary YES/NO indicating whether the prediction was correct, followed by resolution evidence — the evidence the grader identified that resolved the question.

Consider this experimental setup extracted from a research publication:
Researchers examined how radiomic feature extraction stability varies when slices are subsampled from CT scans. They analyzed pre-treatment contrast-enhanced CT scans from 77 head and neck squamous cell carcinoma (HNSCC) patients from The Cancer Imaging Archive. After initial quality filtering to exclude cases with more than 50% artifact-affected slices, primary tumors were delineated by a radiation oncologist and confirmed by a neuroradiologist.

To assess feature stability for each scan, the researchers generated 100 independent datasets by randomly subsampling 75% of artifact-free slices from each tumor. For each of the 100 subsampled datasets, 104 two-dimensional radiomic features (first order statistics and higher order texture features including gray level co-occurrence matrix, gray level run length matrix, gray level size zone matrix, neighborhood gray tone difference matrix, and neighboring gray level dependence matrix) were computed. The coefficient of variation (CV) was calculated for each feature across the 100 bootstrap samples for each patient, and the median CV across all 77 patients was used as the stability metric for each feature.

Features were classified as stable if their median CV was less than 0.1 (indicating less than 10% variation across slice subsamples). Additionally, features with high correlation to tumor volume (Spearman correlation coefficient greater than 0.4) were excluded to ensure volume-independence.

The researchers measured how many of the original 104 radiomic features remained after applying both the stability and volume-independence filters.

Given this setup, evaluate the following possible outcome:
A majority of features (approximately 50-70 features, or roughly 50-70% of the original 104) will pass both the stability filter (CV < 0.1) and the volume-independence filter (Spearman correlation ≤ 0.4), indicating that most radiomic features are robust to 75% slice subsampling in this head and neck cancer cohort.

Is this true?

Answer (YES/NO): YES